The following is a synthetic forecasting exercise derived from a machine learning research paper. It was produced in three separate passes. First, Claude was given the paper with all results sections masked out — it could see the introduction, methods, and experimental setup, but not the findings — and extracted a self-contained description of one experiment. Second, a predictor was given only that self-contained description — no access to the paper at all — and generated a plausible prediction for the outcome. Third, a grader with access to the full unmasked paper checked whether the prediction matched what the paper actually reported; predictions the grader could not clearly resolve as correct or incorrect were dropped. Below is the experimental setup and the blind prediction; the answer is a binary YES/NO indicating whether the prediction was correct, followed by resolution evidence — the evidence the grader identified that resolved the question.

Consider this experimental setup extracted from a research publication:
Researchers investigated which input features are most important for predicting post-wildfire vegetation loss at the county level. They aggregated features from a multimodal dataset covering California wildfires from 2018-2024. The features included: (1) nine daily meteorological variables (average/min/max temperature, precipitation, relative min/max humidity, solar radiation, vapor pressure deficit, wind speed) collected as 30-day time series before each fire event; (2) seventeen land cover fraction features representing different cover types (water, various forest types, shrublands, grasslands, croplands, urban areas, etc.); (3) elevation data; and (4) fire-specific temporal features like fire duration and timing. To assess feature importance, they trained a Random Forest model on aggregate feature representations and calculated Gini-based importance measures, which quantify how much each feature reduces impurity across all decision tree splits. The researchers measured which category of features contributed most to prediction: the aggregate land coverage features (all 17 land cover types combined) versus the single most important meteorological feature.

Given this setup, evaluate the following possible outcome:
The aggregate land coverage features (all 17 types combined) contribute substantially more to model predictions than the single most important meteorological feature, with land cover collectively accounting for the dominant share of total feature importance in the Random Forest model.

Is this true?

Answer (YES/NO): YES